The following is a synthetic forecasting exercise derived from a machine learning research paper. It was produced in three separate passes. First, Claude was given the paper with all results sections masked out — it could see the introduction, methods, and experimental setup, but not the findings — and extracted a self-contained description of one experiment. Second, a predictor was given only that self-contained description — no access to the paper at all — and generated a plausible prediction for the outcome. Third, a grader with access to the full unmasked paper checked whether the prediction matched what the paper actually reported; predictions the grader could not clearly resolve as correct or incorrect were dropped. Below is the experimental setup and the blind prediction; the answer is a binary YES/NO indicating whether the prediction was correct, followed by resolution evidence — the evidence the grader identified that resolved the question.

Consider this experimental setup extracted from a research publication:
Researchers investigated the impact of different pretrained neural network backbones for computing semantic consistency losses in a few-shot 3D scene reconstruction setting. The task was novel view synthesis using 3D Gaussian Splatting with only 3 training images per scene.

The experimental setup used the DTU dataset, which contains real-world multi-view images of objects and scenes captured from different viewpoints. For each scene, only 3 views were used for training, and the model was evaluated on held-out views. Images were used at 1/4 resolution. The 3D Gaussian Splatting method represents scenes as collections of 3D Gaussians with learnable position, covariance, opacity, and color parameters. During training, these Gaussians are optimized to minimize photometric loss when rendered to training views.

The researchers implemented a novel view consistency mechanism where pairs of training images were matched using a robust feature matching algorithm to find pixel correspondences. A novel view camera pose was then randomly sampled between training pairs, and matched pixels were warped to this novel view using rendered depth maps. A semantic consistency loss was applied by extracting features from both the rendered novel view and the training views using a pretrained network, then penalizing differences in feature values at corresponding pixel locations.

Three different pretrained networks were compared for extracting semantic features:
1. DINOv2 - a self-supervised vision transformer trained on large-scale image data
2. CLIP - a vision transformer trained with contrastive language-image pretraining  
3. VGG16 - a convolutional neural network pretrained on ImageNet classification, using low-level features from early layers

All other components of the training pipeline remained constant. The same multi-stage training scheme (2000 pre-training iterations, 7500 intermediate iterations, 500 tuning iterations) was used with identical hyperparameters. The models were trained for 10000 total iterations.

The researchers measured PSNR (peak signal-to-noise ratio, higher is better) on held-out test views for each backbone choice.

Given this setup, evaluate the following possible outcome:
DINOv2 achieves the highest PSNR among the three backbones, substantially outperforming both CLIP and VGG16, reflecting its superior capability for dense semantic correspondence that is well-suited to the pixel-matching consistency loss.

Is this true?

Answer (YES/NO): NO